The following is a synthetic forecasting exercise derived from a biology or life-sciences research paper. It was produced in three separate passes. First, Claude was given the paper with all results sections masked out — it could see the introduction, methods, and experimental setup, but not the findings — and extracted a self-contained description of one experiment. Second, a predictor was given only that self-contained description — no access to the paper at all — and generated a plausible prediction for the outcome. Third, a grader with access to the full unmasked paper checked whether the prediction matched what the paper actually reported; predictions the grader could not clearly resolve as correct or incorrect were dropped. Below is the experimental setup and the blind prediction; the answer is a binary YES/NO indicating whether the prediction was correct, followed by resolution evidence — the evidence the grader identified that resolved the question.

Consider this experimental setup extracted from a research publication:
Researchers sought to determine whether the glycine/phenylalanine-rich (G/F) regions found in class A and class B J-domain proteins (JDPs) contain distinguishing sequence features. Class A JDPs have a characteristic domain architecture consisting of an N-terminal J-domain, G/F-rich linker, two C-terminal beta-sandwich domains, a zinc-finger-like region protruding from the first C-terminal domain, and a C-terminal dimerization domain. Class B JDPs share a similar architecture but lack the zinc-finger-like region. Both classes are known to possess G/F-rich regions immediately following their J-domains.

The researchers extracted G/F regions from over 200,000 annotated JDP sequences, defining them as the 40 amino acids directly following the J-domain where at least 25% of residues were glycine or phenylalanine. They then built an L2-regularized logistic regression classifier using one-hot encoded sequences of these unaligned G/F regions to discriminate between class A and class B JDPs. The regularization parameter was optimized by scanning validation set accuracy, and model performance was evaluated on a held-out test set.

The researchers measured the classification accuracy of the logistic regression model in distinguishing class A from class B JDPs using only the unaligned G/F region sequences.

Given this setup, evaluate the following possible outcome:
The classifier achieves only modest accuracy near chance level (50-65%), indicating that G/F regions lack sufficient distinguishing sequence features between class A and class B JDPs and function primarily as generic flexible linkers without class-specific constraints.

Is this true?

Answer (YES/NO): NO